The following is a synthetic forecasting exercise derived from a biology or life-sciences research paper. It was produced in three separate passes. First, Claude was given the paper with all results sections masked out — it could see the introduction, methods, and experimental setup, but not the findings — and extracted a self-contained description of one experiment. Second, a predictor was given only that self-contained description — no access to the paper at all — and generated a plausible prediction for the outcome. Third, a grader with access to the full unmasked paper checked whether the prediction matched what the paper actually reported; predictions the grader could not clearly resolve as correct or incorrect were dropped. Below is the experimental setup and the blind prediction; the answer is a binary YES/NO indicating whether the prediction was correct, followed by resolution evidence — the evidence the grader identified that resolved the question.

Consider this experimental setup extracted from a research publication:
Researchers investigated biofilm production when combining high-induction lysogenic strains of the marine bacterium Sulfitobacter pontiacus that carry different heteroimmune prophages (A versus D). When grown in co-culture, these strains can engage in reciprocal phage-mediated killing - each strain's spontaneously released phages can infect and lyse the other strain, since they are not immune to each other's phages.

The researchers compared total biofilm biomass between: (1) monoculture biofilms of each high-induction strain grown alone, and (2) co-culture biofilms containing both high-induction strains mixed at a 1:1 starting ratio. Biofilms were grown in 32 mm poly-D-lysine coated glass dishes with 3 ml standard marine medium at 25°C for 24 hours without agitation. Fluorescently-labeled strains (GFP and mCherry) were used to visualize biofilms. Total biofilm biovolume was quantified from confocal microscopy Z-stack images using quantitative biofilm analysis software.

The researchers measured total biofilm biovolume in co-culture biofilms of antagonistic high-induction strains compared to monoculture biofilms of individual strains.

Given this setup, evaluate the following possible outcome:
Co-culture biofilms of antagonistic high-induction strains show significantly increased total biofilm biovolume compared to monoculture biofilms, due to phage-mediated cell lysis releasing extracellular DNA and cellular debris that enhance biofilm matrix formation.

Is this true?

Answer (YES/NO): YES